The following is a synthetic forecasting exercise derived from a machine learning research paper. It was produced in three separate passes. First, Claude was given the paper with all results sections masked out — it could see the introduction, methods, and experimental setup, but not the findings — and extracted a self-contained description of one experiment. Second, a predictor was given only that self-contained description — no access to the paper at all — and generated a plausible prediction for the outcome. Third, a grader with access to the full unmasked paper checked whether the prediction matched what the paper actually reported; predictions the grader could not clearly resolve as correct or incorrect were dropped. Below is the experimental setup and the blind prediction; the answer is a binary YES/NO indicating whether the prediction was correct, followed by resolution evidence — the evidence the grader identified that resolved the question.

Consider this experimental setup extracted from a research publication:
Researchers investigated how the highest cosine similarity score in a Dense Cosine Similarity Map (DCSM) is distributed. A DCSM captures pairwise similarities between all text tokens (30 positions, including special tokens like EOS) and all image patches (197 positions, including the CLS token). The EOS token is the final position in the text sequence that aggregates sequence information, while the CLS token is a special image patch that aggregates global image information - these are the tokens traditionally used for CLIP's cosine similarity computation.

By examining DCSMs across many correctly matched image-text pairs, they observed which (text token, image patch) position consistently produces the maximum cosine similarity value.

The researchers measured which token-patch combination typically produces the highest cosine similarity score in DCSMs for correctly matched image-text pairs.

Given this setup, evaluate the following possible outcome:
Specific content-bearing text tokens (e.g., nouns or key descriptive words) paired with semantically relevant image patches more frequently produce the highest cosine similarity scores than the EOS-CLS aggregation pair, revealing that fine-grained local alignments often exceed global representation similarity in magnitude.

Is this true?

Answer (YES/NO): NO